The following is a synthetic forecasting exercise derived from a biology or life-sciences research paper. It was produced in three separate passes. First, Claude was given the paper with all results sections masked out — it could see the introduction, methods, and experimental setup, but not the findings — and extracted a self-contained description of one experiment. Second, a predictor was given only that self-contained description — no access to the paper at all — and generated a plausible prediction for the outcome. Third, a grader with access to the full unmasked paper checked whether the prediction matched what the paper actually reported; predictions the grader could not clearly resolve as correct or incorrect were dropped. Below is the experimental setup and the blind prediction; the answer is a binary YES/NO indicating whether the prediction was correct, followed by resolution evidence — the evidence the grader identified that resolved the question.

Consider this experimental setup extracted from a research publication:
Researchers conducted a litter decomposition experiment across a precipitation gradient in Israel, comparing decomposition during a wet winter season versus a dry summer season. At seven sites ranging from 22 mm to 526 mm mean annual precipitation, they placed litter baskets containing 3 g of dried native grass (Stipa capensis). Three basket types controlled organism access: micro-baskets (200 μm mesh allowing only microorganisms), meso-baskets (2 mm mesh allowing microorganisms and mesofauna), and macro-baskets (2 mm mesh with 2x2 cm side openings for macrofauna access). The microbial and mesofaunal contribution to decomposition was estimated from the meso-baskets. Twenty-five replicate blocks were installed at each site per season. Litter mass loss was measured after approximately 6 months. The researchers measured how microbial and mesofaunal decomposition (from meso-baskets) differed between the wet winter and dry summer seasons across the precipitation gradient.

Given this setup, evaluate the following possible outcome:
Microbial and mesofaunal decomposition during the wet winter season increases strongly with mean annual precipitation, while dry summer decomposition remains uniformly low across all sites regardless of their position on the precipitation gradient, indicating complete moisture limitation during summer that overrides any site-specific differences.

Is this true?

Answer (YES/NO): NO